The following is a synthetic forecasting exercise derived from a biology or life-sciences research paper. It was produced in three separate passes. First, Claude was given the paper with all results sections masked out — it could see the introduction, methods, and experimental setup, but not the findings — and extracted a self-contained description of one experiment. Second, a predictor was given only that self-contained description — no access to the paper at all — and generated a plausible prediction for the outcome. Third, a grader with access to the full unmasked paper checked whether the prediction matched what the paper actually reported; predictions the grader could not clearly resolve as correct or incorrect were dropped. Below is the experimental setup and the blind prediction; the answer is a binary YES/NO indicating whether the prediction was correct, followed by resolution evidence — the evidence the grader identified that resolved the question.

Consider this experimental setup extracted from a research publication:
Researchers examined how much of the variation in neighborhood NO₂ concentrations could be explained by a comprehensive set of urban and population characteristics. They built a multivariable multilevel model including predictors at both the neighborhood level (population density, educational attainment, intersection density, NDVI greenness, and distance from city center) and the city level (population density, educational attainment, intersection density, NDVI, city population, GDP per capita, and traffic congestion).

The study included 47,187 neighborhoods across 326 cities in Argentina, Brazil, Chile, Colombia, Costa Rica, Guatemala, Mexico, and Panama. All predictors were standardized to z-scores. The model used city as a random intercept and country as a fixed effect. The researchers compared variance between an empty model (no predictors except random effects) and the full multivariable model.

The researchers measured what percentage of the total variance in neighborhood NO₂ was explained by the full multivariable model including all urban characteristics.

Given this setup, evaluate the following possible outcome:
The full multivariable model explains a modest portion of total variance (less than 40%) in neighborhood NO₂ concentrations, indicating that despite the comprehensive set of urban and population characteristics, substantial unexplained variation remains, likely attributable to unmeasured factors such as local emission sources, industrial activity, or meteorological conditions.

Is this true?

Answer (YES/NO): NO